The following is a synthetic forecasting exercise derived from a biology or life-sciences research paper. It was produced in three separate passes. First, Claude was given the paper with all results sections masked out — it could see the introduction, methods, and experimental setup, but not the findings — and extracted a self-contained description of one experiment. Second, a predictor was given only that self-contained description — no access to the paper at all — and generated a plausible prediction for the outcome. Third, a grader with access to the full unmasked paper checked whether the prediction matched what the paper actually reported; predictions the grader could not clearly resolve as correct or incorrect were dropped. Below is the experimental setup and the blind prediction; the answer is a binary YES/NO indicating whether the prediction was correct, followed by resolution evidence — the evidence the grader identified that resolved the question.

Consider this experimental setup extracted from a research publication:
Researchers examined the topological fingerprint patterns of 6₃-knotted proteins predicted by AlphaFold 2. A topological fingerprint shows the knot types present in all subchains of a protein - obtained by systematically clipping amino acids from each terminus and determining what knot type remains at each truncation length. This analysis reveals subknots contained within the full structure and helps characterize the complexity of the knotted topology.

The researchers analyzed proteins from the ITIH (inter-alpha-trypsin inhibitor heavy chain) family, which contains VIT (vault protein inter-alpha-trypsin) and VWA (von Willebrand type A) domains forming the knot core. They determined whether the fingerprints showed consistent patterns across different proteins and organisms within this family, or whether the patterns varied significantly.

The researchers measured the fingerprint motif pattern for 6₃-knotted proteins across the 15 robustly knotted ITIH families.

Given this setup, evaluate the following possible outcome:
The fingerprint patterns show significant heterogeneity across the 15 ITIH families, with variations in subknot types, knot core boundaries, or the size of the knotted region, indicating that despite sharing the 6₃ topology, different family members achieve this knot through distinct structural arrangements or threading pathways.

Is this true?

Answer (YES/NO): NO